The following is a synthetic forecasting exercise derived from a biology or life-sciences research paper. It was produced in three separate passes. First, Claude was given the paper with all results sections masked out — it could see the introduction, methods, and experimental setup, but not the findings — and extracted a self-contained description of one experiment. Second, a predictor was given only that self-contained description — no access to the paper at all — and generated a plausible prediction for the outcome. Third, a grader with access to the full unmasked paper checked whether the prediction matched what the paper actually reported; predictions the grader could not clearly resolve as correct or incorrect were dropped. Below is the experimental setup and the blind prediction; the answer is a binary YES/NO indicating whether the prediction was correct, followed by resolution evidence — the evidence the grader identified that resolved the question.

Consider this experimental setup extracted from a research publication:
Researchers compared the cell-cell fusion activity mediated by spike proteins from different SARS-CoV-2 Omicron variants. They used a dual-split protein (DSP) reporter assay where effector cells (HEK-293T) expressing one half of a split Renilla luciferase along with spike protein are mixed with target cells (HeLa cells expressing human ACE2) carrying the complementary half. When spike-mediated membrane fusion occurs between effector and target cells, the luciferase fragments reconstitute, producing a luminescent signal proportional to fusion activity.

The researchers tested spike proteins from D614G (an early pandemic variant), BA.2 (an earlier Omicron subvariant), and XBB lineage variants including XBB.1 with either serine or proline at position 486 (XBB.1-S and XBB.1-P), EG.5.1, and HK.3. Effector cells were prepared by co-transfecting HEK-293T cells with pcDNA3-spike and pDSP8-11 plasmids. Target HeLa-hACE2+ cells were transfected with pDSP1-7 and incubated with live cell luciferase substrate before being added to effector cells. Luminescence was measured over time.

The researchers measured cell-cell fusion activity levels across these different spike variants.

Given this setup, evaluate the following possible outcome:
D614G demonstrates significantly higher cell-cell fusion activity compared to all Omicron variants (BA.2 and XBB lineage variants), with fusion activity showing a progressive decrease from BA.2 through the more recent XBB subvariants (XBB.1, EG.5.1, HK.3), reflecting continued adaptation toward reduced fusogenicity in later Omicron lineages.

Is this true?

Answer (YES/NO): NO